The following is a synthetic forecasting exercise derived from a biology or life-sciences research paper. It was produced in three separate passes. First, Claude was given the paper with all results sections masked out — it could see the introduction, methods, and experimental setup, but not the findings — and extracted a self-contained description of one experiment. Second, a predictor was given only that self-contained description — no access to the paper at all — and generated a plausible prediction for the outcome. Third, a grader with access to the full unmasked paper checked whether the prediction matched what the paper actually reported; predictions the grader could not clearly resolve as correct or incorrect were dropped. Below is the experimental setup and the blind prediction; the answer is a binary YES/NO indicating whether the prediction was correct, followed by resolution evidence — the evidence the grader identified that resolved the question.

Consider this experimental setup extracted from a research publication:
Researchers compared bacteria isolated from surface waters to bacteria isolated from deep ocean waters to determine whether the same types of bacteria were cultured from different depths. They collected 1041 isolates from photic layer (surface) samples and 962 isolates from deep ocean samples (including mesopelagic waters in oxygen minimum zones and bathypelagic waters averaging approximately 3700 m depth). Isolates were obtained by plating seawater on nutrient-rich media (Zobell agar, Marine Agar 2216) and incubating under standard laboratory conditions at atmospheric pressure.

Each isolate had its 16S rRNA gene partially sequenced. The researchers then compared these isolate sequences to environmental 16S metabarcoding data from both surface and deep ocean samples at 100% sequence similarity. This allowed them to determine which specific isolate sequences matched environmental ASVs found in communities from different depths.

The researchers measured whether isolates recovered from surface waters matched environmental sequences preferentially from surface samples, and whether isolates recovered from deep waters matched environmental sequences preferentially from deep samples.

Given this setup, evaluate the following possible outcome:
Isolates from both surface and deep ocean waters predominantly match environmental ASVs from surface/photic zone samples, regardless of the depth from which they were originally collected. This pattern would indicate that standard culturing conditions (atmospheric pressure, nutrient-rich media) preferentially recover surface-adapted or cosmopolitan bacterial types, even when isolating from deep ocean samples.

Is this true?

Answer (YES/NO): NO